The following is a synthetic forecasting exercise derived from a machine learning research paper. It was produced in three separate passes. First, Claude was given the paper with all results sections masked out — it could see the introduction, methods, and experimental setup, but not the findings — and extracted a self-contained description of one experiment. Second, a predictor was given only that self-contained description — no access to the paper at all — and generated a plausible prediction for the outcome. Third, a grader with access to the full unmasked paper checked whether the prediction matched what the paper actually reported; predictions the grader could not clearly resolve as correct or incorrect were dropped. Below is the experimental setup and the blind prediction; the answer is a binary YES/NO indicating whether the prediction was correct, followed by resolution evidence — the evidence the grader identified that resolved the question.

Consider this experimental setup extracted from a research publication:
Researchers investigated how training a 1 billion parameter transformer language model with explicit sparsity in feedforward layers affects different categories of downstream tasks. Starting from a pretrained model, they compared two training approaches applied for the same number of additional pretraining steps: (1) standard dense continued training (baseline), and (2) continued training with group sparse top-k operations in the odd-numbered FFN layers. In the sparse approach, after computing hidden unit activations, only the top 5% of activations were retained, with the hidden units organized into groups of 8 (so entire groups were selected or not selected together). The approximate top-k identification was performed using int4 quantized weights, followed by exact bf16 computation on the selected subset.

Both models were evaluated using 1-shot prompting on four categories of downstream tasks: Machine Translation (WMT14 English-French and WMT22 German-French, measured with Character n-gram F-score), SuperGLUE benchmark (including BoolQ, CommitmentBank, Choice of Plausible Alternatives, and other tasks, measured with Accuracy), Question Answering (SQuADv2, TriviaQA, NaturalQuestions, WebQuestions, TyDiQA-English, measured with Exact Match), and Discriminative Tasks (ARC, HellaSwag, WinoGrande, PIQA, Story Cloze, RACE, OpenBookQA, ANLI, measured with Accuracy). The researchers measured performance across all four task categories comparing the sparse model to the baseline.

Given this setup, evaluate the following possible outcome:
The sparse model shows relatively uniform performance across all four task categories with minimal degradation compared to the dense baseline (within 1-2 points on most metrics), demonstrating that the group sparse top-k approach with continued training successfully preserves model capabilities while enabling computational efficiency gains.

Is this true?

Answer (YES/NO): YES